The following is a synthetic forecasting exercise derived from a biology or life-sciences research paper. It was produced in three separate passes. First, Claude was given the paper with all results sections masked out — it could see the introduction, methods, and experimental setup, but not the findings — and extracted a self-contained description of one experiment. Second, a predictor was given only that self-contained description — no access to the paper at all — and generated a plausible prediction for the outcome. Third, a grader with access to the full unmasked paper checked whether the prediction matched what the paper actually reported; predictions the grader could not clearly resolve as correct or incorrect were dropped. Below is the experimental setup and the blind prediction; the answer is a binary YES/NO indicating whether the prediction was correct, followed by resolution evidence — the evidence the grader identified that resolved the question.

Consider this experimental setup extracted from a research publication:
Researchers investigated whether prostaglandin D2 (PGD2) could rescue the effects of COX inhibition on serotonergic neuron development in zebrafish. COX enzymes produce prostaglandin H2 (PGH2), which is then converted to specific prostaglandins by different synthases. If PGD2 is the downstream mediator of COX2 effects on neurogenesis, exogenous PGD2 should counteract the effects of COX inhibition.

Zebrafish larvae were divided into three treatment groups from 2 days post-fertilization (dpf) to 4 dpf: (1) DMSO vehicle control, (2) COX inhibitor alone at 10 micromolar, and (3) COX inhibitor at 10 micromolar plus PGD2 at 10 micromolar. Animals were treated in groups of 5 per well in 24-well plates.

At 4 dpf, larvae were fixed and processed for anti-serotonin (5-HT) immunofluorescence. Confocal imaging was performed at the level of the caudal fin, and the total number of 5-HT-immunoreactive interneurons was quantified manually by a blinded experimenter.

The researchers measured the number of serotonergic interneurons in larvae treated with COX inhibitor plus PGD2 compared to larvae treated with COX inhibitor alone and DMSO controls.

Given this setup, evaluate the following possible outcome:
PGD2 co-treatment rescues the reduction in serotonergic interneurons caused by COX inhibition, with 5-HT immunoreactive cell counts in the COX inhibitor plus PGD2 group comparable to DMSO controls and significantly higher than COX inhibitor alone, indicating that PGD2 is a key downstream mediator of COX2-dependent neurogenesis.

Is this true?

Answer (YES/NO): YES